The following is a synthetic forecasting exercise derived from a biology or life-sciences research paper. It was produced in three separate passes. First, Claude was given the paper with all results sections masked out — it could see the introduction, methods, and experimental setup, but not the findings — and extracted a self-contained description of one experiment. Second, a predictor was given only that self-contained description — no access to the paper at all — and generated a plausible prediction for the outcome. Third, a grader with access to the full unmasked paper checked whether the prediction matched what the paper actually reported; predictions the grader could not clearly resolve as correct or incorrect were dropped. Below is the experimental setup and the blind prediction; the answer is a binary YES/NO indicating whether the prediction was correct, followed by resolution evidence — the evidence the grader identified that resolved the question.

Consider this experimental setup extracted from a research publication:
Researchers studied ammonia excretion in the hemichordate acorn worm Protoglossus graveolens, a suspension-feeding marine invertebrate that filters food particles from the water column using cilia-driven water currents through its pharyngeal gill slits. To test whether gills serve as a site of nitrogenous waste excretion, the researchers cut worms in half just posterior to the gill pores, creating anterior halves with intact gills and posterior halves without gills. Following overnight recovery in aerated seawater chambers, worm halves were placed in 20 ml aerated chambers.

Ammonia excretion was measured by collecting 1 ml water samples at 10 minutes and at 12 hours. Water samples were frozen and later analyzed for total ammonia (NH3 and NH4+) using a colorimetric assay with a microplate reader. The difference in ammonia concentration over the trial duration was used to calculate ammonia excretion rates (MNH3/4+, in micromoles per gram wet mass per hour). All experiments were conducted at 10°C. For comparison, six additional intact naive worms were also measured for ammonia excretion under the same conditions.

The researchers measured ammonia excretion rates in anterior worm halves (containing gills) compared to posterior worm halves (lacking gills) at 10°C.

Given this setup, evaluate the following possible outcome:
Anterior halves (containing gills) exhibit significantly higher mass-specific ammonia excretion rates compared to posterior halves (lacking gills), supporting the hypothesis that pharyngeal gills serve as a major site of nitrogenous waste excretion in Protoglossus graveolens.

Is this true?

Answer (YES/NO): NO